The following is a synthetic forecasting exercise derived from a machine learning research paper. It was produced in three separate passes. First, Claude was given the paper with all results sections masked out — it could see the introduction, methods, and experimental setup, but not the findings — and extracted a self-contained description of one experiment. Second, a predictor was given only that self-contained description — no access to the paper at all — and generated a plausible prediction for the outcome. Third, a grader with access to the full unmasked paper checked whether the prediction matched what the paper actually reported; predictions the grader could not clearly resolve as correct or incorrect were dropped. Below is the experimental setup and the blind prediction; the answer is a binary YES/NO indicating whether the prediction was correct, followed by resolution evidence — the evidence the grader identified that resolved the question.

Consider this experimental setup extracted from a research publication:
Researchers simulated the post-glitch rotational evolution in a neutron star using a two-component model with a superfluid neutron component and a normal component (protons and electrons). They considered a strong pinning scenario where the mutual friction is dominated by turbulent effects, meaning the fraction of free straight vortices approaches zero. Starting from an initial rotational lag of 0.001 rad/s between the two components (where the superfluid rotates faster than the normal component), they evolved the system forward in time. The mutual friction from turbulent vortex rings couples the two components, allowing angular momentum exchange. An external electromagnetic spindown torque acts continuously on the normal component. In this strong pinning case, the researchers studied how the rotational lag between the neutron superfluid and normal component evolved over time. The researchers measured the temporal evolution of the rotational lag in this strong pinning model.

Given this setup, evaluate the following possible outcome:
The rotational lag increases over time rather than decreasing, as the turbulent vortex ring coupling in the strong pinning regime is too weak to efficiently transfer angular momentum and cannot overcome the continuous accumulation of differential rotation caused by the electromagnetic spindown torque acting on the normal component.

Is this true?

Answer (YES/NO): NO